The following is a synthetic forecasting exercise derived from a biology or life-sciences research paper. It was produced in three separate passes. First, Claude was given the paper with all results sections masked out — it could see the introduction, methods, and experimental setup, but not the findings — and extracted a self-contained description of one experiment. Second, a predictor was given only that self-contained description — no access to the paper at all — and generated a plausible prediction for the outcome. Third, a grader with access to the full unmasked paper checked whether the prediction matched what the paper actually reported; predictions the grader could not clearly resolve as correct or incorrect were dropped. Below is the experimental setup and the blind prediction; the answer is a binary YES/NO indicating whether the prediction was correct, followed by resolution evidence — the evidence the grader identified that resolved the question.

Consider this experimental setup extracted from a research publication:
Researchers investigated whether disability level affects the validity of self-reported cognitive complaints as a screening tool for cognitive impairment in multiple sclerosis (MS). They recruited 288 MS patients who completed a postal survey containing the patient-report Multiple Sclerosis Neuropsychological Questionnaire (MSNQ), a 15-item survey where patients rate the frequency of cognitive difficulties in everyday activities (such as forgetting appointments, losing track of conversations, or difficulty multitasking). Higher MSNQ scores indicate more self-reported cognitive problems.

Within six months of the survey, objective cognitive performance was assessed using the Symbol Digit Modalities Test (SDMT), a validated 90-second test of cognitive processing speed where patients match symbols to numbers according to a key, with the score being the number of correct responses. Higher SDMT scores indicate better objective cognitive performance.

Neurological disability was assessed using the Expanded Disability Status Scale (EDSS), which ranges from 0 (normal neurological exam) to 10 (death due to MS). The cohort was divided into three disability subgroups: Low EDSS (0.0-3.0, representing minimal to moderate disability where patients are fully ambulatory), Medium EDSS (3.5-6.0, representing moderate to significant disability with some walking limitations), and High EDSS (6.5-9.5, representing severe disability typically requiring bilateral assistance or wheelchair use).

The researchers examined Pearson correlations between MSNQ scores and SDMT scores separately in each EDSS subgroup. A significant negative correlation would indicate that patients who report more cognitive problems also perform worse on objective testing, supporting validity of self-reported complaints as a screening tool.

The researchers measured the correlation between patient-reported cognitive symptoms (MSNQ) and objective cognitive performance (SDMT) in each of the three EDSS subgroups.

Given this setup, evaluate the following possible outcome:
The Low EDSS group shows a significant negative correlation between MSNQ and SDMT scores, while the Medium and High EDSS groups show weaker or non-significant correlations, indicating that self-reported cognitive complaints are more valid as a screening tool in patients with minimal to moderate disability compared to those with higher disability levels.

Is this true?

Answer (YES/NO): YES